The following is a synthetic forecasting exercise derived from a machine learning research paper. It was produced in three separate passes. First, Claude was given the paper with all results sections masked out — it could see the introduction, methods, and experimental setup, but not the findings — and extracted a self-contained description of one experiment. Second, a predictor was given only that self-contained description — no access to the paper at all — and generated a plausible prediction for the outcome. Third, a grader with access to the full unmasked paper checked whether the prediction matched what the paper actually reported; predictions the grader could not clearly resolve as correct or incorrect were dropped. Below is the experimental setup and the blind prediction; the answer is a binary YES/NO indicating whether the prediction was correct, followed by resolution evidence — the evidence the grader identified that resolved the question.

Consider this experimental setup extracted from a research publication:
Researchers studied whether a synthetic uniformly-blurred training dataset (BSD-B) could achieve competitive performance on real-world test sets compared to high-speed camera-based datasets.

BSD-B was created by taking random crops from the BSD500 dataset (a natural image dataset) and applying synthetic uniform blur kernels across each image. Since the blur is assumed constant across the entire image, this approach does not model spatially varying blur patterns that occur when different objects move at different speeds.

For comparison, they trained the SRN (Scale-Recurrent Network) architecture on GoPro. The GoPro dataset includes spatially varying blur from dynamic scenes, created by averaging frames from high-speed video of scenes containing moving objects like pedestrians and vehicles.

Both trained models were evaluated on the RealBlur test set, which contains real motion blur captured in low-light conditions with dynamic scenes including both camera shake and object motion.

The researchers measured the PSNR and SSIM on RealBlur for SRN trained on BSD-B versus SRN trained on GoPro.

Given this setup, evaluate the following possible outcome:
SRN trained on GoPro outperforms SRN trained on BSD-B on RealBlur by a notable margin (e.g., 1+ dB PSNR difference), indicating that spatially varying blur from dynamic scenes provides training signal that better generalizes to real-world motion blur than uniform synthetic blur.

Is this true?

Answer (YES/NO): NO